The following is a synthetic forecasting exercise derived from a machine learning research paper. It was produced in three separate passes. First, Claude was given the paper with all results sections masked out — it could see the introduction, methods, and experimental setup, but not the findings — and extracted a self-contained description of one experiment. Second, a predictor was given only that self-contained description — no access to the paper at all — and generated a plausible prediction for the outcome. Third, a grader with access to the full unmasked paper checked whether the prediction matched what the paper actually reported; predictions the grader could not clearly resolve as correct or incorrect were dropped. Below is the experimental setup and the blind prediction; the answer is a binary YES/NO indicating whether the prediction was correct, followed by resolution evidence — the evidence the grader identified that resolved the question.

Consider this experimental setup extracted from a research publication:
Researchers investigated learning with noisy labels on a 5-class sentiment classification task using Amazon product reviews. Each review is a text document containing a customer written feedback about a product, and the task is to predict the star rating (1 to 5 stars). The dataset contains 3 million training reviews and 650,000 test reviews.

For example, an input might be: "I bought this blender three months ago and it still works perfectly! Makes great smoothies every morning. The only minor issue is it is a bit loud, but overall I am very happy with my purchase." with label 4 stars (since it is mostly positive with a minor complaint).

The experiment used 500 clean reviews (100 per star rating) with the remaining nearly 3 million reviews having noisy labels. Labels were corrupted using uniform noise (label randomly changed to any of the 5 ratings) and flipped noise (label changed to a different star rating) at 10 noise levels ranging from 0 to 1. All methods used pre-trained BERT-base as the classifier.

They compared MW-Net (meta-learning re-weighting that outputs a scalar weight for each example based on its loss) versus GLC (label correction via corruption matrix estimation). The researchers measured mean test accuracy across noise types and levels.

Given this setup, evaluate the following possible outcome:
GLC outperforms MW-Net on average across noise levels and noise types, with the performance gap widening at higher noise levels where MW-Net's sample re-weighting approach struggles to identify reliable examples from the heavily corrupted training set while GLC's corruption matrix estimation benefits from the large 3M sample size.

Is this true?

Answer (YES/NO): YES